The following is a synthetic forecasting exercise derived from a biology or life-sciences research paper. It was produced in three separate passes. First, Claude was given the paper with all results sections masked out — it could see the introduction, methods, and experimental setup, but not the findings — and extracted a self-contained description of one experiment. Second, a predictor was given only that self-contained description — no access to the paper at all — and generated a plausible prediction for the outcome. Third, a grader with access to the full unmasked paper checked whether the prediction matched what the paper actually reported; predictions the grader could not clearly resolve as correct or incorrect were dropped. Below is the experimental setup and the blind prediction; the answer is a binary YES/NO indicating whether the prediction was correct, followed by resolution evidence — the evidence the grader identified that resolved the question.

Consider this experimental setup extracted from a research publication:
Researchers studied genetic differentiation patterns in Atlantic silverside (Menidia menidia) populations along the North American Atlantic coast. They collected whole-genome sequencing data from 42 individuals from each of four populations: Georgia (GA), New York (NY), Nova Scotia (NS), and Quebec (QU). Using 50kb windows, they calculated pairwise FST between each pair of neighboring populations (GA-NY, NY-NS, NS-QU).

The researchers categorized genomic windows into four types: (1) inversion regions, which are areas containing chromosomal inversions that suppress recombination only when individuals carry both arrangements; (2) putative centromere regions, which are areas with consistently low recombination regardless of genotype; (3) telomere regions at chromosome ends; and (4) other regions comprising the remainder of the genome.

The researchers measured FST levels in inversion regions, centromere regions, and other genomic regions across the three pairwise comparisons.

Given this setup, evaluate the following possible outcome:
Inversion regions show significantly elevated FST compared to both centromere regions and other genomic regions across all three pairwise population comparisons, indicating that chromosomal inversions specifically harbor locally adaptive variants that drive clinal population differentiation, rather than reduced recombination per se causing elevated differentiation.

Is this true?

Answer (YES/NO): NO